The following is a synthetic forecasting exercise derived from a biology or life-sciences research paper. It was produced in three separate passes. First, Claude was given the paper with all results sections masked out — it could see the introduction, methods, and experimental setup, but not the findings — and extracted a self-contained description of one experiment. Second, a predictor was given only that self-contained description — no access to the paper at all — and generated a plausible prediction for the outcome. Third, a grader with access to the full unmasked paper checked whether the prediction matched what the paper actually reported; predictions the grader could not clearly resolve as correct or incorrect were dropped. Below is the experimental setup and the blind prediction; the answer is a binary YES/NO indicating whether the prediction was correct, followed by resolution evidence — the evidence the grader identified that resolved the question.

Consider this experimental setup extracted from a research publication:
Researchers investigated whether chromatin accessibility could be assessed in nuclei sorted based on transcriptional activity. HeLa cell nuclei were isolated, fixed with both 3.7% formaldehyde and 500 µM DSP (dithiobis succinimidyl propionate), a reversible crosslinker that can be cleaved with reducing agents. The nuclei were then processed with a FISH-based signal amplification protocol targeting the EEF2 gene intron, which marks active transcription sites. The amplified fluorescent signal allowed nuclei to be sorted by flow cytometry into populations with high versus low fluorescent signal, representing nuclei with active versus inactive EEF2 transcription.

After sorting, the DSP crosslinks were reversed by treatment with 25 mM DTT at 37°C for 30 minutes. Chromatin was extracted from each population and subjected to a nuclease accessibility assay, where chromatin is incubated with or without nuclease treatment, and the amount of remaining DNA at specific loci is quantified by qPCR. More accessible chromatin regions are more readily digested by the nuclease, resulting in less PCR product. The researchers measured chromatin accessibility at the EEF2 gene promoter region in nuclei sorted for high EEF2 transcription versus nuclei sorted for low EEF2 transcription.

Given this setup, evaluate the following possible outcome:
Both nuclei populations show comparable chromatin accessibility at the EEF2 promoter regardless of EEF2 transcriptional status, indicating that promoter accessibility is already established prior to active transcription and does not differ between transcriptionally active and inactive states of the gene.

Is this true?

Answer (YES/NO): NO